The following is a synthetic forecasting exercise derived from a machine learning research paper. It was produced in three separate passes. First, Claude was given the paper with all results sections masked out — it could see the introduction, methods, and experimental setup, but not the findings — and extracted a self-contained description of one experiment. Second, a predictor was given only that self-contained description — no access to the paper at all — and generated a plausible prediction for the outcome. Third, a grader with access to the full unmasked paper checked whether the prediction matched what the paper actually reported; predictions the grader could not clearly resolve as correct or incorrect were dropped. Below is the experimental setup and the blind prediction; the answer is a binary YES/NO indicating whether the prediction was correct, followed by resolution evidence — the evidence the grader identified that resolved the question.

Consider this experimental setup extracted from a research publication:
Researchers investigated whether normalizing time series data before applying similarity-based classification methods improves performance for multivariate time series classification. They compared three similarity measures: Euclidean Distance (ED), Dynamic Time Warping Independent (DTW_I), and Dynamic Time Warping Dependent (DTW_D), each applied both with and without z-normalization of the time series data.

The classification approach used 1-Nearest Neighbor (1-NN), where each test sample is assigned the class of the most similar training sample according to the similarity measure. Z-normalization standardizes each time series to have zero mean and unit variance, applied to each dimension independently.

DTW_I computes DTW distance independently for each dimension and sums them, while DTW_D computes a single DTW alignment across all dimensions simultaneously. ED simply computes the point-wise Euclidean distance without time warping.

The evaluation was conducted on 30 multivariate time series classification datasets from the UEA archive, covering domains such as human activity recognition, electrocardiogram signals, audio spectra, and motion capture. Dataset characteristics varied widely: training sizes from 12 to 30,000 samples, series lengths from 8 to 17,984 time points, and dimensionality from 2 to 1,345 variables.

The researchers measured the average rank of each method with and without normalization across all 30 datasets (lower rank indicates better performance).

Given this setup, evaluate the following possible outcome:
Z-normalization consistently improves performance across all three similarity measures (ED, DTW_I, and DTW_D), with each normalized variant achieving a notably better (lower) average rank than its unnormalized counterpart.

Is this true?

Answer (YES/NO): NO